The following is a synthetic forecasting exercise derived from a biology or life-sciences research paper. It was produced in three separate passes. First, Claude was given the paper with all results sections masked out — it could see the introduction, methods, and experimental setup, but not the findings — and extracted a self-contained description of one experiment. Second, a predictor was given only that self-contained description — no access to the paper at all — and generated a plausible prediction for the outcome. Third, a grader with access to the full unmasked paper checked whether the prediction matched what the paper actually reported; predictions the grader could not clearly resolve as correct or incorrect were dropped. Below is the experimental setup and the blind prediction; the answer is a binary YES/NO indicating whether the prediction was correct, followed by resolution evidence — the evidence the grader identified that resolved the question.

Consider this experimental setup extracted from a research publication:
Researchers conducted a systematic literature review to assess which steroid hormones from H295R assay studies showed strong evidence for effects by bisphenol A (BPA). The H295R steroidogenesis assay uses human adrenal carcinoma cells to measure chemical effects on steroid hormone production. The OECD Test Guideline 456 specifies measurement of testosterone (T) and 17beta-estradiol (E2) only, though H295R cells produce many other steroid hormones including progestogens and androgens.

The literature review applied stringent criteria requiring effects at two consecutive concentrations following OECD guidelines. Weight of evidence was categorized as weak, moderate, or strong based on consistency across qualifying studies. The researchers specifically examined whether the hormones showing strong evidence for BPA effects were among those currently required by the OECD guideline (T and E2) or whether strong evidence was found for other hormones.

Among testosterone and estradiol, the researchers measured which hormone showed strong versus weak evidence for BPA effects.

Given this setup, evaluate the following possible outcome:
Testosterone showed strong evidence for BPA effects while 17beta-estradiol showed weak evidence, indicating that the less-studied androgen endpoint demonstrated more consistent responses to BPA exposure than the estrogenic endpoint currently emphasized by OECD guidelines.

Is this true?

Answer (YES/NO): YES